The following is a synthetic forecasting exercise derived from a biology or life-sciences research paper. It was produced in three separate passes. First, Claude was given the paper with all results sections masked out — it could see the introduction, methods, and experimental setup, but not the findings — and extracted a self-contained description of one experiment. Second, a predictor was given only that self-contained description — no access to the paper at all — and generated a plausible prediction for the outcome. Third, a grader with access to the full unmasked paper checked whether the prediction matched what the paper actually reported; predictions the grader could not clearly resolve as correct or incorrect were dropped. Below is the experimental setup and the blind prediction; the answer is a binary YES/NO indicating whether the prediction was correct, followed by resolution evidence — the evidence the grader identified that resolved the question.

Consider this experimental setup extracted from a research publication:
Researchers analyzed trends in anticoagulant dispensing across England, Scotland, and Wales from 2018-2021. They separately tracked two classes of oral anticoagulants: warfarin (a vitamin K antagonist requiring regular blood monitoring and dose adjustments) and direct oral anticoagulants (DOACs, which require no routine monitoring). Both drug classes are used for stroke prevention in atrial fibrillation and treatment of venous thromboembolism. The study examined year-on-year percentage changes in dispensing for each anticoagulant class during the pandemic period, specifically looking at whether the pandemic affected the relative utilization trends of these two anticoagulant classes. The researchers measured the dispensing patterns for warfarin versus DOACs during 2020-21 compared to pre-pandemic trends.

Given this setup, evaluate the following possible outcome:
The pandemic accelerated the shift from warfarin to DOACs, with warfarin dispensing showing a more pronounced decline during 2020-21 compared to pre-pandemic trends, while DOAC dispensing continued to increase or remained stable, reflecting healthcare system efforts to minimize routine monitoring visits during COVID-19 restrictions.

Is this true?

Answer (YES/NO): YES